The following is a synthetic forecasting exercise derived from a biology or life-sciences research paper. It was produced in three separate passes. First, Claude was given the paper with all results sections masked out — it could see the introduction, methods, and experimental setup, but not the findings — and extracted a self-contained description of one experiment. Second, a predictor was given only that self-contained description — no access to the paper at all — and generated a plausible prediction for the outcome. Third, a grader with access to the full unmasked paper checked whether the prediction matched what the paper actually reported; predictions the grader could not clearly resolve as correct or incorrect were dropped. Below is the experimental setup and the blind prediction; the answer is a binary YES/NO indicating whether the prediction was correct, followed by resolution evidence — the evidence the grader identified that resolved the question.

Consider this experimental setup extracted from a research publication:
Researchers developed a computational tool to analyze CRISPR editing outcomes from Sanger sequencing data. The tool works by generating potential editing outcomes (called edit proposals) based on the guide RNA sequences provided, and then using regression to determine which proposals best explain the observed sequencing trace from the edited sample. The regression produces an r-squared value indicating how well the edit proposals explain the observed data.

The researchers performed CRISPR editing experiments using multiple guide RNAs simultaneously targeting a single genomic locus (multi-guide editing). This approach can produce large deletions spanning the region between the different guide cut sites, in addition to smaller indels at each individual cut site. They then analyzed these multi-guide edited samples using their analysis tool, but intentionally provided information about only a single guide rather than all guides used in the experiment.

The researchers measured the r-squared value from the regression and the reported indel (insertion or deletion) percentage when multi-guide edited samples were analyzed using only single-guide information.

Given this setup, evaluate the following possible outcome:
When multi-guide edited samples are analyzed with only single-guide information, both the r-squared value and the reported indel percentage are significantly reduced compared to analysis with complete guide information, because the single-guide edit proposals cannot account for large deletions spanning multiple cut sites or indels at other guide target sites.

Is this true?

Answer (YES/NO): YES